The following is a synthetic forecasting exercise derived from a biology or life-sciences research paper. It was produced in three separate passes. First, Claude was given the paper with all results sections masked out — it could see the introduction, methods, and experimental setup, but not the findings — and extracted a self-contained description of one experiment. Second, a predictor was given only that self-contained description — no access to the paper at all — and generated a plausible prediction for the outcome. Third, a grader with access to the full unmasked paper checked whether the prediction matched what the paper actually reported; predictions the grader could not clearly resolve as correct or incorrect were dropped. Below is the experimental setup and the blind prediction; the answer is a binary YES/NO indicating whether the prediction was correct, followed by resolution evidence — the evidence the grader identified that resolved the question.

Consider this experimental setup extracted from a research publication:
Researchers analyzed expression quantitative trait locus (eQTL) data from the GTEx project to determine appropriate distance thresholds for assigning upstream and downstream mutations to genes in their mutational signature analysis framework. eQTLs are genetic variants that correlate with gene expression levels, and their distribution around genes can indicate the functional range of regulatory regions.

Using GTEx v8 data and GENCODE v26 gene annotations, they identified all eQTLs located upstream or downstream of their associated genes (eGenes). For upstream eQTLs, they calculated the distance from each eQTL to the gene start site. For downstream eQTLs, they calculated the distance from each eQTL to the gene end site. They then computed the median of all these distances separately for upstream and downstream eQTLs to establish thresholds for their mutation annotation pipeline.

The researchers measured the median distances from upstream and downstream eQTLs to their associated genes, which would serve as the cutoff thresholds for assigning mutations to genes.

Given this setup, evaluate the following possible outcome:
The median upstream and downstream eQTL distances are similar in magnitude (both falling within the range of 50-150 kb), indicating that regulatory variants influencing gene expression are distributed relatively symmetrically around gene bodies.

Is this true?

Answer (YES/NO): YES